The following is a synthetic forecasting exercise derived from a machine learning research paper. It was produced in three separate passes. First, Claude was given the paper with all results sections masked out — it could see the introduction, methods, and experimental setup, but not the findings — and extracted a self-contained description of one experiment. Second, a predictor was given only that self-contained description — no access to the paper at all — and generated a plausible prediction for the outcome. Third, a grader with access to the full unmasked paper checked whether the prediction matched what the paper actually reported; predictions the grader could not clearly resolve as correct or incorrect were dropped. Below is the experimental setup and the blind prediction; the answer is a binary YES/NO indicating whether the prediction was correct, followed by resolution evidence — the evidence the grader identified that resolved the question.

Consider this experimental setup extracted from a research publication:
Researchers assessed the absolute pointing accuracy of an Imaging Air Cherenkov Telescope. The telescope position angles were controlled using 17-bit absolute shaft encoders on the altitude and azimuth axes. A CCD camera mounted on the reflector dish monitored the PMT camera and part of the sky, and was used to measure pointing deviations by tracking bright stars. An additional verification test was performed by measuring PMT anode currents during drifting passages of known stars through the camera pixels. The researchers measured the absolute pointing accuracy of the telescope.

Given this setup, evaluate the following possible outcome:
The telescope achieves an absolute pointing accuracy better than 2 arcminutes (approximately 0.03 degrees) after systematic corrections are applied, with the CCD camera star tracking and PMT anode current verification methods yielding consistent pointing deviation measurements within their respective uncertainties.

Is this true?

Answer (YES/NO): YES